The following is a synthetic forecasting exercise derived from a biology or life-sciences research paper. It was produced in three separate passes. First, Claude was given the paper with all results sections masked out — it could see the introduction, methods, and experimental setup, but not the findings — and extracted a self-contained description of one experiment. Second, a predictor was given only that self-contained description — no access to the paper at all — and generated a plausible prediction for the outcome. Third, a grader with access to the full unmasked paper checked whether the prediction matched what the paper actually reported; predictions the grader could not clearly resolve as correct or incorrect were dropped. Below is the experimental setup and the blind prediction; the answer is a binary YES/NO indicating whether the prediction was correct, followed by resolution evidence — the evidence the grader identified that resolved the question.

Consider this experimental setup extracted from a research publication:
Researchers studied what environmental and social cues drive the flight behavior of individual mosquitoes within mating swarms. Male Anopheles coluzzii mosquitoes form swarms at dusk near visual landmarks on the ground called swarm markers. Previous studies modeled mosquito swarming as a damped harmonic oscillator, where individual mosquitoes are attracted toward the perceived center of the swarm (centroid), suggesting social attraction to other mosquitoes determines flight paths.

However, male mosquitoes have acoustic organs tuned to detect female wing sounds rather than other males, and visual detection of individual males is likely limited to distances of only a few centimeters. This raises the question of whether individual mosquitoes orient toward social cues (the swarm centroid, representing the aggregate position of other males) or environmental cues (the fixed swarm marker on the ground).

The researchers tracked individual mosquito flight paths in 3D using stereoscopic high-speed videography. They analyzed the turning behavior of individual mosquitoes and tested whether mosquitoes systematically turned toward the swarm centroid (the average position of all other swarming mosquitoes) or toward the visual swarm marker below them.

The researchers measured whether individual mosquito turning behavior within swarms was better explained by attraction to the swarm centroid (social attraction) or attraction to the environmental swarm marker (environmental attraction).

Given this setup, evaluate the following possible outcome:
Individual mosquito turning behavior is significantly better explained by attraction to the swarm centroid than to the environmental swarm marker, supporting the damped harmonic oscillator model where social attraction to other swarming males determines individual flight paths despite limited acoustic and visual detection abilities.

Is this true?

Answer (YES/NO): NO